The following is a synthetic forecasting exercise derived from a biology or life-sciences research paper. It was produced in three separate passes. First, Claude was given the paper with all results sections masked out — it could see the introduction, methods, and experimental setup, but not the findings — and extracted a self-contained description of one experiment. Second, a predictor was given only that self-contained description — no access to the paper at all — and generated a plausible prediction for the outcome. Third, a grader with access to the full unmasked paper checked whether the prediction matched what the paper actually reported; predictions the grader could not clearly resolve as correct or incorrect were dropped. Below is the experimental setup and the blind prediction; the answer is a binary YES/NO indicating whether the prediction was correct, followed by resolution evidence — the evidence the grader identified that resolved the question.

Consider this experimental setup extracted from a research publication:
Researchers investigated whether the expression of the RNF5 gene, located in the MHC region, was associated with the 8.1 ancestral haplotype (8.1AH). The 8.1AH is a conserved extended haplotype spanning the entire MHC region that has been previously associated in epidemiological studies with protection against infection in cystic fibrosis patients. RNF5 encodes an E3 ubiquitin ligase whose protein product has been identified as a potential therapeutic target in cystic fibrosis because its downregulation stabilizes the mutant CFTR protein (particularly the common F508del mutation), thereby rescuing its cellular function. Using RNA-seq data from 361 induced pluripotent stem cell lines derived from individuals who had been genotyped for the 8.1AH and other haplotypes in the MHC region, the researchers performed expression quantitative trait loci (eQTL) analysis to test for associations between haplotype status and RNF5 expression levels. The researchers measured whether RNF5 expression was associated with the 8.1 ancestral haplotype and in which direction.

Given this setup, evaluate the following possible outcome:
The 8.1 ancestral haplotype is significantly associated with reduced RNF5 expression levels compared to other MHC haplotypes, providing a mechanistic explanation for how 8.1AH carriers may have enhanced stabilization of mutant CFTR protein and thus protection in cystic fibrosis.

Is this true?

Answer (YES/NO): YES